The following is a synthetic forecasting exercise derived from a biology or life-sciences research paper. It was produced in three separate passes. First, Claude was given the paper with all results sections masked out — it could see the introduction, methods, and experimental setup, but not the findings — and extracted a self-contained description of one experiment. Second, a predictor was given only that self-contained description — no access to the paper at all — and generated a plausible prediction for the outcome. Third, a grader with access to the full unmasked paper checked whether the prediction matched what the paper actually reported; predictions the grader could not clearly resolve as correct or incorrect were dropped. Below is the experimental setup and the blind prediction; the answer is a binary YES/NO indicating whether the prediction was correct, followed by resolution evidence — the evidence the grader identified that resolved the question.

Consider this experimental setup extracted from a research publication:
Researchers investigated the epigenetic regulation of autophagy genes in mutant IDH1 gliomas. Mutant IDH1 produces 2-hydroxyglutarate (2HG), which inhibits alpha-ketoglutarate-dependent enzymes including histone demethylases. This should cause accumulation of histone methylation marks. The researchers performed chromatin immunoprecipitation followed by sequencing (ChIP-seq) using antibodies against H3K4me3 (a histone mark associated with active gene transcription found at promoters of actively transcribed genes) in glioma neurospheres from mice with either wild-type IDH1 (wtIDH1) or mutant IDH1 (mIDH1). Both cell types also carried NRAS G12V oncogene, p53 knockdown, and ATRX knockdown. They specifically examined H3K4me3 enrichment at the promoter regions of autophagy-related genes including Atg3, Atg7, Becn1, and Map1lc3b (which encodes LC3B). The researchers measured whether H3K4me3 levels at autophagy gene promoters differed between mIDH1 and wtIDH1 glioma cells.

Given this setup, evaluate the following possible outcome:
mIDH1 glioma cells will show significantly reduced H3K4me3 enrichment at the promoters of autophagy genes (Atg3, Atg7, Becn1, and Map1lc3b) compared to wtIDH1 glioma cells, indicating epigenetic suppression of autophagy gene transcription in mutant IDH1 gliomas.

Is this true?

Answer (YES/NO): NO